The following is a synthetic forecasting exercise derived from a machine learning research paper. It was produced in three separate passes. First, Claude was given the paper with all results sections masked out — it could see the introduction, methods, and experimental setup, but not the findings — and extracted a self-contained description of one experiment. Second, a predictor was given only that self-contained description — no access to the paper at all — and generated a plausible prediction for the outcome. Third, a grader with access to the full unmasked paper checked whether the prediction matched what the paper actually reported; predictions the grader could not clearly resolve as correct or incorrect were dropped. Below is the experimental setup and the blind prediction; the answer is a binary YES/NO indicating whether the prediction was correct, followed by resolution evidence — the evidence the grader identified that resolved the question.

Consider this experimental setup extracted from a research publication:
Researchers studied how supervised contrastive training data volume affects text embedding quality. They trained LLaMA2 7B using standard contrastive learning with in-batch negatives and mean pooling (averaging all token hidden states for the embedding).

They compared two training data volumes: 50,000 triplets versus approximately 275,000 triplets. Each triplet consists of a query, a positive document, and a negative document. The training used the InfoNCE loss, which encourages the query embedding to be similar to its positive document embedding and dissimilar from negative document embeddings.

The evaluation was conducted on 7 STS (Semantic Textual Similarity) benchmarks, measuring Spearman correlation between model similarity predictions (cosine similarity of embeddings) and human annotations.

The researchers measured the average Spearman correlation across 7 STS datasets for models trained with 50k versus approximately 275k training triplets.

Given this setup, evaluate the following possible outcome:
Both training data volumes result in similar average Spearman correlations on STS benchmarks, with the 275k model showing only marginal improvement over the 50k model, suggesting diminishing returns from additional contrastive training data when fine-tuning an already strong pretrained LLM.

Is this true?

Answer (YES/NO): YES